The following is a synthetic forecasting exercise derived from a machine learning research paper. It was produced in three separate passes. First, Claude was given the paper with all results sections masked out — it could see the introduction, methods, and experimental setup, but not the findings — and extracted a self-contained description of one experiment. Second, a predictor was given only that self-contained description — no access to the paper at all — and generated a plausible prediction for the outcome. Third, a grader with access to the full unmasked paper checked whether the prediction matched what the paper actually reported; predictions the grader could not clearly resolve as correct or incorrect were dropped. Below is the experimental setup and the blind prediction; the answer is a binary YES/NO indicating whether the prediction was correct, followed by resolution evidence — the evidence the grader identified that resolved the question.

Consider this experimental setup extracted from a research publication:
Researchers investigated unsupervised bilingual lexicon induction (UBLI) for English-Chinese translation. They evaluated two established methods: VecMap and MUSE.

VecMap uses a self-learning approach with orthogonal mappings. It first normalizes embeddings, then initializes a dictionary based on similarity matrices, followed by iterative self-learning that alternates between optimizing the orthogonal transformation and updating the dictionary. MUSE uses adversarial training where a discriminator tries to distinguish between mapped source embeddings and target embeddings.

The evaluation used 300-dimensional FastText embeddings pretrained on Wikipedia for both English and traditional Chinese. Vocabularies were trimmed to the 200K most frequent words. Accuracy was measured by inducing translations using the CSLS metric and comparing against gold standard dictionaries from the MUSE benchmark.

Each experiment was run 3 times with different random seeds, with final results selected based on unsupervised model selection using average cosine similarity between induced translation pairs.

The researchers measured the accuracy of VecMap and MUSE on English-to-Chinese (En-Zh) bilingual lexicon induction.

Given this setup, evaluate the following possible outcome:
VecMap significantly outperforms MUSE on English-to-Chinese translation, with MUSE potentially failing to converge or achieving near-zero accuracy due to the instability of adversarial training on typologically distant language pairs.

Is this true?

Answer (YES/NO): NO